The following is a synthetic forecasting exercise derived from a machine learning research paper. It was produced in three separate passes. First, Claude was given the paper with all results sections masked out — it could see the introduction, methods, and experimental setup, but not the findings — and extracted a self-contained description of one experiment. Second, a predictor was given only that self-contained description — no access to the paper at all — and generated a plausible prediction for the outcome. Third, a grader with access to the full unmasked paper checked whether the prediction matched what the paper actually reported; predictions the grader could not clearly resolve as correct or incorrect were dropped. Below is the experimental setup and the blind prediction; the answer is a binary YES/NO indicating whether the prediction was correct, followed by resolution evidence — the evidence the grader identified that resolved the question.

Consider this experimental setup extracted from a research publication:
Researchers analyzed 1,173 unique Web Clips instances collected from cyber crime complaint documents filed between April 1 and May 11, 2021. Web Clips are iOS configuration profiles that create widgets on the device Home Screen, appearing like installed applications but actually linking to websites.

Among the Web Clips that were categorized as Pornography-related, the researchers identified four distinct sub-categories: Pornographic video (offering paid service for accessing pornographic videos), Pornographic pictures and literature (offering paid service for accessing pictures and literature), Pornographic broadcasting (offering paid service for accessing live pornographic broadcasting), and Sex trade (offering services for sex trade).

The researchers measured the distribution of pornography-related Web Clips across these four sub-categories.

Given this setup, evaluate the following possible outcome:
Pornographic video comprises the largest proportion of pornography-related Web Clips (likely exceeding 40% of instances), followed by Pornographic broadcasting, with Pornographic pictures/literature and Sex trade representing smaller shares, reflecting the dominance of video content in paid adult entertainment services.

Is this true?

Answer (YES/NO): NO